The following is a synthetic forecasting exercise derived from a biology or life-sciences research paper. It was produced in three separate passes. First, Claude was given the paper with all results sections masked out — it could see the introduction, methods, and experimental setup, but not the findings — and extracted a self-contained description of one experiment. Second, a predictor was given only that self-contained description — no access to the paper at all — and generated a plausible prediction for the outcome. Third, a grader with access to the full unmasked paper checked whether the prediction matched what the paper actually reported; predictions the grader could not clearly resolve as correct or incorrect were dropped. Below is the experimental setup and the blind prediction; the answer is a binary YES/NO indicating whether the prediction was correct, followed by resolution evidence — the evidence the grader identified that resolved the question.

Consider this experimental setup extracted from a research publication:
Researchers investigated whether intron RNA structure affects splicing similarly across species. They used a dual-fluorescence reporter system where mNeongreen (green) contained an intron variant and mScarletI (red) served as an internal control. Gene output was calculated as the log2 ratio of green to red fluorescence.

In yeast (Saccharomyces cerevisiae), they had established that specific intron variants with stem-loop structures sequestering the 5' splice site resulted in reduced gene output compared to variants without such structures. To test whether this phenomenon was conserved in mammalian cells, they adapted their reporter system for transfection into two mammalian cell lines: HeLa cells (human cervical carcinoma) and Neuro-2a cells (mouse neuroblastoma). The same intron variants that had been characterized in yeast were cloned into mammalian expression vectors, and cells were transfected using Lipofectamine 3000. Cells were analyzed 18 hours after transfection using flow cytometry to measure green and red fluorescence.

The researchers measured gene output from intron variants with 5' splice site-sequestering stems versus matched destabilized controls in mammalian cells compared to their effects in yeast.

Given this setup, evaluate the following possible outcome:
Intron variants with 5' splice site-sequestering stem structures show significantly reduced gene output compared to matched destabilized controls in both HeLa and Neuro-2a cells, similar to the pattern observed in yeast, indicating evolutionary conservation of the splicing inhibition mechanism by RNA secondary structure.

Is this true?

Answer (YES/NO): YES